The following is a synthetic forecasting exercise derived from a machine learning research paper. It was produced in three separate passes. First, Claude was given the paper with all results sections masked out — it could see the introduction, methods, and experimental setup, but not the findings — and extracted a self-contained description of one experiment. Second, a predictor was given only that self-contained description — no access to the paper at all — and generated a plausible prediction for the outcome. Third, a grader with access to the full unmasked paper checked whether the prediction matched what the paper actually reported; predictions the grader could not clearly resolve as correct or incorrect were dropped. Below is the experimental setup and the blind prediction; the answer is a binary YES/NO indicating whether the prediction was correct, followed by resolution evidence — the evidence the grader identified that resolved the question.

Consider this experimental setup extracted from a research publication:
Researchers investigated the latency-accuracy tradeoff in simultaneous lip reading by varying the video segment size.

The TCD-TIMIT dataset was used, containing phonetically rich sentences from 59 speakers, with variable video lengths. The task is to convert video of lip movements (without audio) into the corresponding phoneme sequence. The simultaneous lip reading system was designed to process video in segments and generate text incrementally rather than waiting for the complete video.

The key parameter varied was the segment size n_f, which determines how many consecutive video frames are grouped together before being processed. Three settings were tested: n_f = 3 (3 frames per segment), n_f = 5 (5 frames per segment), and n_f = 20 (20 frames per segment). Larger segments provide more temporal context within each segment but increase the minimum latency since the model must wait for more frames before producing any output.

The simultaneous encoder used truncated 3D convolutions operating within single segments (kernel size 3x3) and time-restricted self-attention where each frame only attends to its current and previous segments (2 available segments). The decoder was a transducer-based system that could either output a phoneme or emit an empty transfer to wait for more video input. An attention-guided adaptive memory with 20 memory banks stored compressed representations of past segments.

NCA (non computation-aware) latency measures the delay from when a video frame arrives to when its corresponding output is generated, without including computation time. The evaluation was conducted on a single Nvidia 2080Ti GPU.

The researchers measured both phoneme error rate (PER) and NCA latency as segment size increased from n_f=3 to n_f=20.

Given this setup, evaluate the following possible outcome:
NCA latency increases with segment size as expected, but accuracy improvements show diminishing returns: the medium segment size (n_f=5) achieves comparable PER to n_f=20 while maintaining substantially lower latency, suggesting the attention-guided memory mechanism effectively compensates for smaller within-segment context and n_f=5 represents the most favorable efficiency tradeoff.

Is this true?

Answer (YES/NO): NO